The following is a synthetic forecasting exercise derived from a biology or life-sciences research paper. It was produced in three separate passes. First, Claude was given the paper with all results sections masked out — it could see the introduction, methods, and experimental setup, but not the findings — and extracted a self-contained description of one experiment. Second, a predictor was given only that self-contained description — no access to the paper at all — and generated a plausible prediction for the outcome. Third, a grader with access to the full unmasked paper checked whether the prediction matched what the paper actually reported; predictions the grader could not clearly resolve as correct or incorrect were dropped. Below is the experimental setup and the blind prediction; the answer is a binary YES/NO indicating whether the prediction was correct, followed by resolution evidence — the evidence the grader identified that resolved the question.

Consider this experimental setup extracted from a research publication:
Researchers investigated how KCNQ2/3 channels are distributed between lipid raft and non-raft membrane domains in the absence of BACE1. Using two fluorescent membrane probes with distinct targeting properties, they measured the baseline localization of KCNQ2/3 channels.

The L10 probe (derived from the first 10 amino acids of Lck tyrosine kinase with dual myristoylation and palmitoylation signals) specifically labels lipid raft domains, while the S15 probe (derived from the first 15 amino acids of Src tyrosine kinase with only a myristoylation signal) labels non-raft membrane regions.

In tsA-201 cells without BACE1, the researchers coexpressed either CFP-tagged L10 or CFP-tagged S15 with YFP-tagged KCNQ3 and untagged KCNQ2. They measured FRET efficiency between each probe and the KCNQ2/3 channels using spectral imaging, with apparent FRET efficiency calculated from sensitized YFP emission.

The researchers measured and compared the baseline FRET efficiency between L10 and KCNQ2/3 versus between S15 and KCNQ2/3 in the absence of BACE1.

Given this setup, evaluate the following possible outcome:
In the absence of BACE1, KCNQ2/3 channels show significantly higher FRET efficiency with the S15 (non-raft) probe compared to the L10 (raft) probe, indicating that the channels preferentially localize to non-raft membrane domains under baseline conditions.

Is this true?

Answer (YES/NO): YES